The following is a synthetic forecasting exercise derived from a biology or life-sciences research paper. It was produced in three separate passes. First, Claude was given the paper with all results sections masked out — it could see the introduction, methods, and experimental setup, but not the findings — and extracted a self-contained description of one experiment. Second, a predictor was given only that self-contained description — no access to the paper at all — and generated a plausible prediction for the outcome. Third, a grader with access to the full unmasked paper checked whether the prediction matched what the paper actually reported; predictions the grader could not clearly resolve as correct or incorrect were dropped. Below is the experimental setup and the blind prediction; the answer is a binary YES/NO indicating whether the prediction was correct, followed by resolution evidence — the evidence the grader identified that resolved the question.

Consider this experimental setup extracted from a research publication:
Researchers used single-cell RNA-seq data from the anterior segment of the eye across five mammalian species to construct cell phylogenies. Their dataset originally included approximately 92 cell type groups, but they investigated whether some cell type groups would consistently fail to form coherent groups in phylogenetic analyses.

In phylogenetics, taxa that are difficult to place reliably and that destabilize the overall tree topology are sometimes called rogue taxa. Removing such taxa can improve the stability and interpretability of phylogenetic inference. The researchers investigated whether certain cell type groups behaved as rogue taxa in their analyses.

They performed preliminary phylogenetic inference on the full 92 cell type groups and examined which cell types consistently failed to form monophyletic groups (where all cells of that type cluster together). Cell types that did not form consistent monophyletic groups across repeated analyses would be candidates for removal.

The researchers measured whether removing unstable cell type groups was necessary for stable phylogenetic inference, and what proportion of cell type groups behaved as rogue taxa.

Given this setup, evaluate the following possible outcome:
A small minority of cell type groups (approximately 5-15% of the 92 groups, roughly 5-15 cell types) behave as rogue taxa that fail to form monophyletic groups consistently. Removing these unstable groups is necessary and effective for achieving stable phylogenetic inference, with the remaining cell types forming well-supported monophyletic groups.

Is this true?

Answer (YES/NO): YES